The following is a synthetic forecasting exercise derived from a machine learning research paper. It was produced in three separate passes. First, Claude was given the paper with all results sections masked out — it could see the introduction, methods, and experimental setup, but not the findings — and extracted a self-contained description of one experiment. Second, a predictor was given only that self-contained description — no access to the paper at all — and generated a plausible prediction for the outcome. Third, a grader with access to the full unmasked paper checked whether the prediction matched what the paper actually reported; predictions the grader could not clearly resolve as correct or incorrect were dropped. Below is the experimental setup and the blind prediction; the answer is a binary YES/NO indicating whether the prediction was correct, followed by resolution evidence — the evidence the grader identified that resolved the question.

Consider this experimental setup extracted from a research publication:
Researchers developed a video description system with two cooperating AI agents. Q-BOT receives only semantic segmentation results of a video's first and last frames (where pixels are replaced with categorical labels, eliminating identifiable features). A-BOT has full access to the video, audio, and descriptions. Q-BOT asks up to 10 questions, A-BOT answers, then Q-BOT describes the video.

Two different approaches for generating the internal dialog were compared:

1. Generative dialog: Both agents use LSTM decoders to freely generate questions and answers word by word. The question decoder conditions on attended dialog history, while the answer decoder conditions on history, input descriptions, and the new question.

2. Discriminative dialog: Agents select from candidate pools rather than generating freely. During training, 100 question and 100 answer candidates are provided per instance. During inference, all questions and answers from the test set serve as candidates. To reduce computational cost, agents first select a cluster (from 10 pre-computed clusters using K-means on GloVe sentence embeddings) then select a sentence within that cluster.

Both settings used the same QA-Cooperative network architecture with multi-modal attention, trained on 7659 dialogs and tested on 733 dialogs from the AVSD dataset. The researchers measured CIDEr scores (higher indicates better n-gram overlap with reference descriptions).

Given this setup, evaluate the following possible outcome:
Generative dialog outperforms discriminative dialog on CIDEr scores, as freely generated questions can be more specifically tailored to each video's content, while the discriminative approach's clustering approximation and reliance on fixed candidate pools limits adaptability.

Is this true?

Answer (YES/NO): NO